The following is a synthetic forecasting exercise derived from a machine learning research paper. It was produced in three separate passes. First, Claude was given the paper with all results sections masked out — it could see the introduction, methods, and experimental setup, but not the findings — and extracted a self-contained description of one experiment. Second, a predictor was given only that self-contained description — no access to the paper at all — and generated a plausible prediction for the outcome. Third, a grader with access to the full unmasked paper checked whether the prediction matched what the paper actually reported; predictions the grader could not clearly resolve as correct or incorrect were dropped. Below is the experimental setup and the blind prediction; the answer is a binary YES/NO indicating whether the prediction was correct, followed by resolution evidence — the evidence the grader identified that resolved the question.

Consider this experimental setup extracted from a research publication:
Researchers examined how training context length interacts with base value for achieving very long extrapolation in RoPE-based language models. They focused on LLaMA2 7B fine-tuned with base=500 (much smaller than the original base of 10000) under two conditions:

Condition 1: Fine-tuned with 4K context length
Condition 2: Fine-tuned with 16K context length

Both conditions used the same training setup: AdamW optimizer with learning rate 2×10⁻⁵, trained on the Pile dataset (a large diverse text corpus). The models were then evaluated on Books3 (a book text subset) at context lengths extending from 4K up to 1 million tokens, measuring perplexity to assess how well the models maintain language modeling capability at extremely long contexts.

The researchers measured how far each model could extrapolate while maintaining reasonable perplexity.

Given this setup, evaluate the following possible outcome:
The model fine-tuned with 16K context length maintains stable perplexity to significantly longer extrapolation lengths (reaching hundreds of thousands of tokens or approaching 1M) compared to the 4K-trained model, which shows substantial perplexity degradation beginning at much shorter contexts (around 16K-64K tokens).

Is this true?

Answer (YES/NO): YES